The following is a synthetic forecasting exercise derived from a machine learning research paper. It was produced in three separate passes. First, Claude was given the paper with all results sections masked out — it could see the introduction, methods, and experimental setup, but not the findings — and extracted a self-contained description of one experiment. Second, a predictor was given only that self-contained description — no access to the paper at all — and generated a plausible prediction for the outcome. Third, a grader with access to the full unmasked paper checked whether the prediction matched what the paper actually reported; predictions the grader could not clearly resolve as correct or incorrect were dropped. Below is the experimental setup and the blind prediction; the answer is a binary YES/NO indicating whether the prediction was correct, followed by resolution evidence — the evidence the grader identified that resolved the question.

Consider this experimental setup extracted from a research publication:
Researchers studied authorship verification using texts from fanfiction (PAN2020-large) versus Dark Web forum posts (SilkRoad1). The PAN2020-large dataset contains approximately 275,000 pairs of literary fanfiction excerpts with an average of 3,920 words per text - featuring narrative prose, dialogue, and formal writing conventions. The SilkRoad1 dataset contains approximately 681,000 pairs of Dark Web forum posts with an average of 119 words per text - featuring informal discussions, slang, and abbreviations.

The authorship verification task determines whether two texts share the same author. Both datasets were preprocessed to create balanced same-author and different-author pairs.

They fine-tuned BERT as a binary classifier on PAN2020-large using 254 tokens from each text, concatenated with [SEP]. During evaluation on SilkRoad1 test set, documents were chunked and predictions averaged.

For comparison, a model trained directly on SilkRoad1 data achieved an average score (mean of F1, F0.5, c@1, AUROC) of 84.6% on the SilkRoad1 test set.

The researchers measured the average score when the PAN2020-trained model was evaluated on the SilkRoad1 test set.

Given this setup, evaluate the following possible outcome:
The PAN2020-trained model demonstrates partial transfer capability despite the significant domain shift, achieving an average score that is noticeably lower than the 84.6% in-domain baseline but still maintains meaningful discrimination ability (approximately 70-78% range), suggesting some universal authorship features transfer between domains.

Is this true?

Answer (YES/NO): NO